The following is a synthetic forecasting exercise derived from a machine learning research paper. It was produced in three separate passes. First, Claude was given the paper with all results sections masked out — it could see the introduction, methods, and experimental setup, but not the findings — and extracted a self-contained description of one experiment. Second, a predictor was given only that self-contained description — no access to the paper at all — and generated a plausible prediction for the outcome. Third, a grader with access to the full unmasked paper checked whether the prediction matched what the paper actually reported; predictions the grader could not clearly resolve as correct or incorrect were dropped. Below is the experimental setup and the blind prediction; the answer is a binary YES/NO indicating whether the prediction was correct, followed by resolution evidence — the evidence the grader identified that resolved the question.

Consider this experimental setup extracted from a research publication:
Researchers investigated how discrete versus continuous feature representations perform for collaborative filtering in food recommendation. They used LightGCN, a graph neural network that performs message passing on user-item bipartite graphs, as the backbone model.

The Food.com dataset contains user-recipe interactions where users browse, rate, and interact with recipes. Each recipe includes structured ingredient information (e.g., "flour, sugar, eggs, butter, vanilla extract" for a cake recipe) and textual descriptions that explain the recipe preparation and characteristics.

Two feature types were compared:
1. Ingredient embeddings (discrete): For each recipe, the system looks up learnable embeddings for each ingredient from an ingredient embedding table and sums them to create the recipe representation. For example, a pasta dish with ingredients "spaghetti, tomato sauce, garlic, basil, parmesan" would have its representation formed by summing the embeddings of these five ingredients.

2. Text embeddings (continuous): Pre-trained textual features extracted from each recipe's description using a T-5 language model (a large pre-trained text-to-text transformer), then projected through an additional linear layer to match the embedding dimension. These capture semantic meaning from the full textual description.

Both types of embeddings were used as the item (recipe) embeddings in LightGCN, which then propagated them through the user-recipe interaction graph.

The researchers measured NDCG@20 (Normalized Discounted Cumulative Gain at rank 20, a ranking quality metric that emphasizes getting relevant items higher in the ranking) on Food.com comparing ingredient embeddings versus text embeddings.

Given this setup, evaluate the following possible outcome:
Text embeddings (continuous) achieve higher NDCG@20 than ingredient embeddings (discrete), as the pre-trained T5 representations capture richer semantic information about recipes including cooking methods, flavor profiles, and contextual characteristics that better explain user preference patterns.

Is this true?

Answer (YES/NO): NO